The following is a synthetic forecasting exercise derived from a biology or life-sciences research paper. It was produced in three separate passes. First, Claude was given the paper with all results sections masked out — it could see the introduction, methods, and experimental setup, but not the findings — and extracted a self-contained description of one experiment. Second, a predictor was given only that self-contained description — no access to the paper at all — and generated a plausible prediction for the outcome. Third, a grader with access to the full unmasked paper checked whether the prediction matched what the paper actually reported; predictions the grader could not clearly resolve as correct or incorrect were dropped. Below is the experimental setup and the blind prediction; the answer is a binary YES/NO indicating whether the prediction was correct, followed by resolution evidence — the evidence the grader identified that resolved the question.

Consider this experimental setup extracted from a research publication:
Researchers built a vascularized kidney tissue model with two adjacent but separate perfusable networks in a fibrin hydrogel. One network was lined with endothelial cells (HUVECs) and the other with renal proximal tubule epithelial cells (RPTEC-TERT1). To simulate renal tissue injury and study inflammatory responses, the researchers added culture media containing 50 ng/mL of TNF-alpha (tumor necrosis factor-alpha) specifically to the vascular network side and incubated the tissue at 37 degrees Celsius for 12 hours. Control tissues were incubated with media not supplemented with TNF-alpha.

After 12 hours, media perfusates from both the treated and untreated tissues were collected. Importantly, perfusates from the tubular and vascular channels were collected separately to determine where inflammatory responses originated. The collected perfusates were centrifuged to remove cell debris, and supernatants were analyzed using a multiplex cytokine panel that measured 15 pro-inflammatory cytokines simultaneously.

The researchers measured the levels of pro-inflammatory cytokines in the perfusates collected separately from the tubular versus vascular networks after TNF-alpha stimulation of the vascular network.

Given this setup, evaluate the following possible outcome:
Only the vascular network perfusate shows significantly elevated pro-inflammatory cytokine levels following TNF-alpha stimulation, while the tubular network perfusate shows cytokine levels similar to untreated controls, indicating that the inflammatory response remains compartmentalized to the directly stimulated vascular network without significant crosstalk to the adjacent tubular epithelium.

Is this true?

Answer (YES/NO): YES